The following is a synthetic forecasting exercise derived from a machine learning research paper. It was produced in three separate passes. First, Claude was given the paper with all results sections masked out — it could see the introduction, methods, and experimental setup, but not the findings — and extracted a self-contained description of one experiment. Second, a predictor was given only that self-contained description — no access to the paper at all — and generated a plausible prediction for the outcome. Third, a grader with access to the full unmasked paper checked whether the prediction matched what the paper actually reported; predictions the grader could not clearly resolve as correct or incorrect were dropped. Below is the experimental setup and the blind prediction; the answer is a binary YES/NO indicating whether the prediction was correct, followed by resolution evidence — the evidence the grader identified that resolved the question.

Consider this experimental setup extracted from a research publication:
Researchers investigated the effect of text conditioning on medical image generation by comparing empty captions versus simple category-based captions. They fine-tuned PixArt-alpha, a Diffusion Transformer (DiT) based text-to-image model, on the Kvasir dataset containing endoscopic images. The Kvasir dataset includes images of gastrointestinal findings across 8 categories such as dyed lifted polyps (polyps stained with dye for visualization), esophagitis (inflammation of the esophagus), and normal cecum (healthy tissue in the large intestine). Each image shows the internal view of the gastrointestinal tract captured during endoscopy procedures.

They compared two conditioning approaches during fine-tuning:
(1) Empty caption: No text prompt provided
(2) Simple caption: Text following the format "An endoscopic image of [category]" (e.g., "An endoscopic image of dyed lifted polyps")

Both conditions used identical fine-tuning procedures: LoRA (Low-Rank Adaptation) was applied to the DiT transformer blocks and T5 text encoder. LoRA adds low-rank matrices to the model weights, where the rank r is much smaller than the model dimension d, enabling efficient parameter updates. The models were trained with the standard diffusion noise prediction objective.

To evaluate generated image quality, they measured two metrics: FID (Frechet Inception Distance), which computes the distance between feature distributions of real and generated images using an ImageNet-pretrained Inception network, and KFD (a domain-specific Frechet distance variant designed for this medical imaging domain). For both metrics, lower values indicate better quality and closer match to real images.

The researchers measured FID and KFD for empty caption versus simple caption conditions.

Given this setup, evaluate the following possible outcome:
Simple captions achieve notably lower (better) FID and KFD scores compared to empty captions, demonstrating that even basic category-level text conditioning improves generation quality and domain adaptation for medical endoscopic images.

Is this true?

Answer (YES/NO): YES